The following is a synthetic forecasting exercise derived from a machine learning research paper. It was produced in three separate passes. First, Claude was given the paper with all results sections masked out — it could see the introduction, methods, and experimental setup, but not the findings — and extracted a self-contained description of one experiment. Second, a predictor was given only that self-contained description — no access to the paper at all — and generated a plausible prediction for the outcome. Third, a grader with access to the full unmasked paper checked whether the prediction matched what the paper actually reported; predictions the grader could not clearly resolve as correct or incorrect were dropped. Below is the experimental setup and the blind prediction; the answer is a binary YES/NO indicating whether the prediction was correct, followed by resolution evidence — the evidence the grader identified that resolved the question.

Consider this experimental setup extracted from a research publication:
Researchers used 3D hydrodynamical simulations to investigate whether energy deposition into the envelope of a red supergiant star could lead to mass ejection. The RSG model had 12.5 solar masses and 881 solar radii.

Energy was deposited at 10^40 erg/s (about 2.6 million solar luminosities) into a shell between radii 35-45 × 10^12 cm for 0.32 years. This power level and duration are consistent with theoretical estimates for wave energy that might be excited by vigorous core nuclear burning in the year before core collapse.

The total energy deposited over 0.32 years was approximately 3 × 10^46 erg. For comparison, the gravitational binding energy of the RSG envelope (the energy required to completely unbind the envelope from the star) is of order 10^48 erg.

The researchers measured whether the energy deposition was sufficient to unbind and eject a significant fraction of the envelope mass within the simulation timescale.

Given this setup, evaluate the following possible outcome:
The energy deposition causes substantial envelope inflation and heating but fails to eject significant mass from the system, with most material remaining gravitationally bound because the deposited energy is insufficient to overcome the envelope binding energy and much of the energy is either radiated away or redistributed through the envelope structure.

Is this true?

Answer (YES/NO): YES